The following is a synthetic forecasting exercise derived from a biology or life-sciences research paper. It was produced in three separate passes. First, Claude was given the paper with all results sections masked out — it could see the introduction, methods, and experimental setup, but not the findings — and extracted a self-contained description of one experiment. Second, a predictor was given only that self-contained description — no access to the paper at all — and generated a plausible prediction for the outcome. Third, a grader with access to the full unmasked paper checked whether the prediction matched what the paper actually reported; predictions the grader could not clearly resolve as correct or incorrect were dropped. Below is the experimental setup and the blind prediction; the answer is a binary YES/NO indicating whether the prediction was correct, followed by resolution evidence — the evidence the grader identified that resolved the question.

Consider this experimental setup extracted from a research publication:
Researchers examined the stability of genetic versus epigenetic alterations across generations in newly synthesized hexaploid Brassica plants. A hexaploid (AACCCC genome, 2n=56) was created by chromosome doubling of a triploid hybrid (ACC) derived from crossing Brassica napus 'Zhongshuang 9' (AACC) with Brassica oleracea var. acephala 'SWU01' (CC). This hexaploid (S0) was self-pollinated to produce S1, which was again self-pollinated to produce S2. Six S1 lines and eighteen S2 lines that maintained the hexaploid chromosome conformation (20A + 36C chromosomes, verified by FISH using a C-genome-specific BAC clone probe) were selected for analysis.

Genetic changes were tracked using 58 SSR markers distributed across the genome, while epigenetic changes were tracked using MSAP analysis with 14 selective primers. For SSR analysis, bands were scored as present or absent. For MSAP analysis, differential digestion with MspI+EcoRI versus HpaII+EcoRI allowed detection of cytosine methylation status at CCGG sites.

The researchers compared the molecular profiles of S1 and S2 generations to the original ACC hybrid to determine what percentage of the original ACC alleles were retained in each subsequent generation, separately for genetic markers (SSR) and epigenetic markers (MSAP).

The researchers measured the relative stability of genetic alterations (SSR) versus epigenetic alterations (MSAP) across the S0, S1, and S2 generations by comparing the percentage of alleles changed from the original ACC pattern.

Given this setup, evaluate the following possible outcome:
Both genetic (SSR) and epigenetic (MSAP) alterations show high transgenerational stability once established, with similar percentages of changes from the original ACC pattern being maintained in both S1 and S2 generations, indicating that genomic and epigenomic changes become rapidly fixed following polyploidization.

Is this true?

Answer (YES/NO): NO